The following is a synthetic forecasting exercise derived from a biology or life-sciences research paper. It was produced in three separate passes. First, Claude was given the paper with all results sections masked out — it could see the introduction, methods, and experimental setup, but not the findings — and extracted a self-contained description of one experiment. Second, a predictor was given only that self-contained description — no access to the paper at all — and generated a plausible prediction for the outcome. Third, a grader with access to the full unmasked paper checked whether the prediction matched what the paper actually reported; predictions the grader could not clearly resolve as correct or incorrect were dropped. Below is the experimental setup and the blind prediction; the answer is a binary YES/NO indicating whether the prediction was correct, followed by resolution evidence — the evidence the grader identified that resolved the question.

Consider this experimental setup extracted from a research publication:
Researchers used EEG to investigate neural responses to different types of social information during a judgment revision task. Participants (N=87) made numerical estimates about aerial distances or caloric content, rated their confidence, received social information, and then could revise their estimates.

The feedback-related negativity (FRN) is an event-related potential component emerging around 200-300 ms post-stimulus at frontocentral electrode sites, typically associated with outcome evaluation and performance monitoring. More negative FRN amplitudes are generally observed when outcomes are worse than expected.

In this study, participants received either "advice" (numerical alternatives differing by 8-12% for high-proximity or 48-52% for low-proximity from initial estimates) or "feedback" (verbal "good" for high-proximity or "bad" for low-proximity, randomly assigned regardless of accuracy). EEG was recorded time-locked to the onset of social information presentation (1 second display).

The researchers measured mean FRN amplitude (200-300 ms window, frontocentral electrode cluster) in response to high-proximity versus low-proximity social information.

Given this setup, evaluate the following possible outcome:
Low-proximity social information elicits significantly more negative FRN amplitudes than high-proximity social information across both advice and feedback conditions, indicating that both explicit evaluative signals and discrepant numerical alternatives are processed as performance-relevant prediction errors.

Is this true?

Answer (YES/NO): NO